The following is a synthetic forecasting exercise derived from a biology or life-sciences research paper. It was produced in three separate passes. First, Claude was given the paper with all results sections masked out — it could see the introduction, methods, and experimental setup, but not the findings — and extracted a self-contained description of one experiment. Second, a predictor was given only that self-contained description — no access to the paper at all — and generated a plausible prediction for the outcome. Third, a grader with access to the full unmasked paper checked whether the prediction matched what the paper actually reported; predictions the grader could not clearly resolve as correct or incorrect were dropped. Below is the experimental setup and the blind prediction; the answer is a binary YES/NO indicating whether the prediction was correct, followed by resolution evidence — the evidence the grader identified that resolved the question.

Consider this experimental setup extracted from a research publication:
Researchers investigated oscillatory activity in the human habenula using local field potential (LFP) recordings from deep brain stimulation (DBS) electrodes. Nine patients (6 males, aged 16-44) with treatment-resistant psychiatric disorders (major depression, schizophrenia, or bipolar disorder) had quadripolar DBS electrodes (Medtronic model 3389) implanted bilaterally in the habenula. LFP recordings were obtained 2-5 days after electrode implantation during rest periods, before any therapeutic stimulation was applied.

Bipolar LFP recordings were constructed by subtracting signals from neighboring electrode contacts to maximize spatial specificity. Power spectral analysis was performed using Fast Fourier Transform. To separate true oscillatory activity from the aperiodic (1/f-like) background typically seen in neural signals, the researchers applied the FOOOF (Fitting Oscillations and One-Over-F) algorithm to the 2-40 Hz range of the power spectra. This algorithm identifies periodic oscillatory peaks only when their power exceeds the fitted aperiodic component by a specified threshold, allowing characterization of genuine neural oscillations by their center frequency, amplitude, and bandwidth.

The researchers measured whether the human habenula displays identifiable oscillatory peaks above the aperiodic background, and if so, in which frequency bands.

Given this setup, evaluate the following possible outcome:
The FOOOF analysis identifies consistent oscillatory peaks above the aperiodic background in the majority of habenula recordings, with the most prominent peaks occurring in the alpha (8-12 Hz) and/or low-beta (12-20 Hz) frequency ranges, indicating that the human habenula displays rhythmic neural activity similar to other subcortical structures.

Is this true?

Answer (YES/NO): NO